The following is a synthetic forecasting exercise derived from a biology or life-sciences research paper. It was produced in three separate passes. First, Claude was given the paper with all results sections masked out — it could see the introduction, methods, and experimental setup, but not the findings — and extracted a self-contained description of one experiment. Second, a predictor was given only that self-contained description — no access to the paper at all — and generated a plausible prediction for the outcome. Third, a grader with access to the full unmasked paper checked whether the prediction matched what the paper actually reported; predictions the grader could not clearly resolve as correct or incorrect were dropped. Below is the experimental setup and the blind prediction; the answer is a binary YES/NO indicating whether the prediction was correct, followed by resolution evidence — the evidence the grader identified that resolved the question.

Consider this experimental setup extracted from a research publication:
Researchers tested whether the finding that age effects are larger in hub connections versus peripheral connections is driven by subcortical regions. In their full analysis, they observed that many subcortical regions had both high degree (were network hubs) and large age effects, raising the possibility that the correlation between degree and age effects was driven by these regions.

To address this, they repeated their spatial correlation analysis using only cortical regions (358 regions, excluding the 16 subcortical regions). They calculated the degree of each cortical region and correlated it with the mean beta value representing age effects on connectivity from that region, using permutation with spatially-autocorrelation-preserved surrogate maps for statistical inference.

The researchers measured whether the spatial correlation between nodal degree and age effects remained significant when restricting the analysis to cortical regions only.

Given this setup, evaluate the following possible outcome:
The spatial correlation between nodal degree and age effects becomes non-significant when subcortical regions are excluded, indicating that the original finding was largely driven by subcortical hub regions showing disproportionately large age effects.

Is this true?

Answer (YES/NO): NO